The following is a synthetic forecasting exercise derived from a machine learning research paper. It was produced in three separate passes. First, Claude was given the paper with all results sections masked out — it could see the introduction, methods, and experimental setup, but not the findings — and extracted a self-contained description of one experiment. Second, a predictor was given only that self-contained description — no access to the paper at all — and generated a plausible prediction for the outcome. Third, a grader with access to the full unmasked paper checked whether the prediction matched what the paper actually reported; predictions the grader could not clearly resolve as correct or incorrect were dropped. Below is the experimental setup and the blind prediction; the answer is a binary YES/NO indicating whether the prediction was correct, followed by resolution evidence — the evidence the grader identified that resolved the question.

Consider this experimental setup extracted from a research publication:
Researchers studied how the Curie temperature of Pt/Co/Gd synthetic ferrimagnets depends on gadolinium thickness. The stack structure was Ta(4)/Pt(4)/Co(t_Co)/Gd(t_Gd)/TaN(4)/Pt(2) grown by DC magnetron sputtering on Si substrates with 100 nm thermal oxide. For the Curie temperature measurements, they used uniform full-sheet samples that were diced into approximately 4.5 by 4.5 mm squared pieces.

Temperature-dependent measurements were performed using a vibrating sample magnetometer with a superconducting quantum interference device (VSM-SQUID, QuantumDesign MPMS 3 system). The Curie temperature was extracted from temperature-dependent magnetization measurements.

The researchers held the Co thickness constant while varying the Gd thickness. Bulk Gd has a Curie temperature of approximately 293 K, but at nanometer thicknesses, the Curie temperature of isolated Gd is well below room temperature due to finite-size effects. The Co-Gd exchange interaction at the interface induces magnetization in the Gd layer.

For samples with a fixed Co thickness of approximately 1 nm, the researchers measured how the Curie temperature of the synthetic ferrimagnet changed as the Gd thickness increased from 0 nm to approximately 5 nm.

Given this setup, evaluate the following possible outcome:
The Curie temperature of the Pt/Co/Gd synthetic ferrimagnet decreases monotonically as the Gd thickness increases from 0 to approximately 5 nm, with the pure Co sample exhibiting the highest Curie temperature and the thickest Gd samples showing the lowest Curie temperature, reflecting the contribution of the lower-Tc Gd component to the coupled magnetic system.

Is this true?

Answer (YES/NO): NO